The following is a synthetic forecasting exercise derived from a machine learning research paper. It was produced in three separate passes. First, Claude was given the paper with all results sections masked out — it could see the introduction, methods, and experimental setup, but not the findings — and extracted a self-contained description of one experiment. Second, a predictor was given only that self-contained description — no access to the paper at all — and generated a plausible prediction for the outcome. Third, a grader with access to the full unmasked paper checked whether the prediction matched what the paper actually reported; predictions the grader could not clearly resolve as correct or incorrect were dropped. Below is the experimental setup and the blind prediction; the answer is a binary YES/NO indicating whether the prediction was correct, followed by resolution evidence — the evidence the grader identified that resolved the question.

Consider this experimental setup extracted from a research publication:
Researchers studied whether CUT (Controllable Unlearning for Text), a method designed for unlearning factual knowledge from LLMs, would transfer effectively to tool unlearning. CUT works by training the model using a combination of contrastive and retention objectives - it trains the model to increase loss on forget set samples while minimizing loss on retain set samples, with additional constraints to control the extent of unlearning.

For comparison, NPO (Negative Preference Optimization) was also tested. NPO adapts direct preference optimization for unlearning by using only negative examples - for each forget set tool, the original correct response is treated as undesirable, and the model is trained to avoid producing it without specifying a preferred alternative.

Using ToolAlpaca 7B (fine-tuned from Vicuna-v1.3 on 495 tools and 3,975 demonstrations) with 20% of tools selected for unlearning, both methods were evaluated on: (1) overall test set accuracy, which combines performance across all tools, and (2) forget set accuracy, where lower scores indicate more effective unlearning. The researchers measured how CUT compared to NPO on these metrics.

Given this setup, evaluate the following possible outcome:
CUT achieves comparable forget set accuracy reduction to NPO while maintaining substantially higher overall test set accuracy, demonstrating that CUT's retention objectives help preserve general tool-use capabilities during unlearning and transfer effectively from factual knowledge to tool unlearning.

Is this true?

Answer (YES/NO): NO